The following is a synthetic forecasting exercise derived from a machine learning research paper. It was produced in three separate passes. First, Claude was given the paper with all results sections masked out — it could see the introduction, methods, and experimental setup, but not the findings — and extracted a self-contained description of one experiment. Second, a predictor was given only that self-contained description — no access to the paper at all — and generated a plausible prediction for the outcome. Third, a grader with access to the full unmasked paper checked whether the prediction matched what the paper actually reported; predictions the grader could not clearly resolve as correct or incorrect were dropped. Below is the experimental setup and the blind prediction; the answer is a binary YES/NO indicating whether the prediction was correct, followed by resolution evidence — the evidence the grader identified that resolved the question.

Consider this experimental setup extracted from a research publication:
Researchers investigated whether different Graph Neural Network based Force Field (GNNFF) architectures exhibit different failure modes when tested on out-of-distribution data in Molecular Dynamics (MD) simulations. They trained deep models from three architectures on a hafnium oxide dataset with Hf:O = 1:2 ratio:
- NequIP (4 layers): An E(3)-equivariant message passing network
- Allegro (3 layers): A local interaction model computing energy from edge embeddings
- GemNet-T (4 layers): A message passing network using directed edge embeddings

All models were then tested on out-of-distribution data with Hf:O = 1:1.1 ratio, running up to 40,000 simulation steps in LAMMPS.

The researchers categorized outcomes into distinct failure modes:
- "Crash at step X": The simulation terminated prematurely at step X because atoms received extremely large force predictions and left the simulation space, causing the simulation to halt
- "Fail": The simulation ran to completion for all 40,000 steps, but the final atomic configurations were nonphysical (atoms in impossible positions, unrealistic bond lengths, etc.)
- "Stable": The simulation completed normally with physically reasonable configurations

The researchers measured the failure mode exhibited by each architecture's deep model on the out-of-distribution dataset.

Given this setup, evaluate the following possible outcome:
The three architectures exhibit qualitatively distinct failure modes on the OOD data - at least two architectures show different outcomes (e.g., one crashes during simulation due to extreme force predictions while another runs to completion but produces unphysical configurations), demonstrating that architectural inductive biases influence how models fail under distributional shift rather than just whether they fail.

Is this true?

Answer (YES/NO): YES